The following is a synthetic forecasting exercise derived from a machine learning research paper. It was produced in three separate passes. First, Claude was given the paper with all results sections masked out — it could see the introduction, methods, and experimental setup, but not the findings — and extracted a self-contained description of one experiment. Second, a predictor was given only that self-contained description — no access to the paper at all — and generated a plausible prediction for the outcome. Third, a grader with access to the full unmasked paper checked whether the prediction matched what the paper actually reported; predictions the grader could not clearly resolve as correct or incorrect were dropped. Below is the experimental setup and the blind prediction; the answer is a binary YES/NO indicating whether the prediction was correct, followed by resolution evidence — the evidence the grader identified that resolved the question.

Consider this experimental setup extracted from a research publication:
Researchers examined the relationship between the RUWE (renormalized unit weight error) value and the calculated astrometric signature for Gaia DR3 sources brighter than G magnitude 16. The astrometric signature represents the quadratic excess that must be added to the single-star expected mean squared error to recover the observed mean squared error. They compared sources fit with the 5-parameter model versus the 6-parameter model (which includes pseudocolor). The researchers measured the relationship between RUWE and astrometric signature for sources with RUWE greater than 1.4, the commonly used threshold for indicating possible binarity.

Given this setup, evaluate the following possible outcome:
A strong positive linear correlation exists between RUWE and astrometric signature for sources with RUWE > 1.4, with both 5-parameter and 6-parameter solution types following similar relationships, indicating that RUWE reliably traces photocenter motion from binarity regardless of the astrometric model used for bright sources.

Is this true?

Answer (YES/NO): NO